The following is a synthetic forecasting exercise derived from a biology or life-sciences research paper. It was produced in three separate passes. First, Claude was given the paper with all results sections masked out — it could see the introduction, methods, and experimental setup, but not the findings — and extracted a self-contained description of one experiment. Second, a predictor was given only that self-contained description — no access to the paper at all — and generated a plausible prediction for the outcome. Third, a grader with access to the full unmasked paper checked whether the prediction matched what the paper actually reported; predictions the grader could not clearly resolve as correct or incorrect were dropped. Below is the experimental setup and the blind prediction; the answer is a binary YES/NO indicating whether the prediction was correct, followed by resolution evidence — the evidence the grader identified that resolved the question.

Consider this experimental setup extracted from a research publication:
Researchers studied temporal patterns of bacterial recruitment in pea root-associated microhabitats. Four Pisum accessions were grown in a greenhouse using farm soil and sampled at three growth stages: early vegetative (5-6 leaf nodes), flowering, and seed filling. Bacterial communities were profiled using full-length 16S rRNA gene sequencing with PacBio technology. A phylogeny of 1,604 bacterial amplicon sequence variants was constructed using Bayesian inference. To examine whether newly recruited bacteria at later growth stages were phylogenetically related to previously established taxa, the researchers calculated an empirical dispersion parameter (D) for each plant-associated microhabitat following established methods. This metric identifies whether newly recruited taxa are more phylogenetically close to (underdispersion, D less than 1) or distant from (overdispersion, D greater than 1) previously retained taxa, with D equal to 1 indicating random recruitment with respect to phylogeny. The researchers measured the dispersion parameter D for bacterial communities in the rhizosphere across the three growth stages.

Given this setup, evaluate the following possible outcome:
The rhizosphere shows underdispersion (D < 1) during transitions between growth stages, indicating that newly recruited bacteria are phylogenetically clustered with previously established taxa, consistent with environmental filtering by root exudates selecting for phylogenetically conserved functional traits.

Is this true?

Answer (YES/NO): NO